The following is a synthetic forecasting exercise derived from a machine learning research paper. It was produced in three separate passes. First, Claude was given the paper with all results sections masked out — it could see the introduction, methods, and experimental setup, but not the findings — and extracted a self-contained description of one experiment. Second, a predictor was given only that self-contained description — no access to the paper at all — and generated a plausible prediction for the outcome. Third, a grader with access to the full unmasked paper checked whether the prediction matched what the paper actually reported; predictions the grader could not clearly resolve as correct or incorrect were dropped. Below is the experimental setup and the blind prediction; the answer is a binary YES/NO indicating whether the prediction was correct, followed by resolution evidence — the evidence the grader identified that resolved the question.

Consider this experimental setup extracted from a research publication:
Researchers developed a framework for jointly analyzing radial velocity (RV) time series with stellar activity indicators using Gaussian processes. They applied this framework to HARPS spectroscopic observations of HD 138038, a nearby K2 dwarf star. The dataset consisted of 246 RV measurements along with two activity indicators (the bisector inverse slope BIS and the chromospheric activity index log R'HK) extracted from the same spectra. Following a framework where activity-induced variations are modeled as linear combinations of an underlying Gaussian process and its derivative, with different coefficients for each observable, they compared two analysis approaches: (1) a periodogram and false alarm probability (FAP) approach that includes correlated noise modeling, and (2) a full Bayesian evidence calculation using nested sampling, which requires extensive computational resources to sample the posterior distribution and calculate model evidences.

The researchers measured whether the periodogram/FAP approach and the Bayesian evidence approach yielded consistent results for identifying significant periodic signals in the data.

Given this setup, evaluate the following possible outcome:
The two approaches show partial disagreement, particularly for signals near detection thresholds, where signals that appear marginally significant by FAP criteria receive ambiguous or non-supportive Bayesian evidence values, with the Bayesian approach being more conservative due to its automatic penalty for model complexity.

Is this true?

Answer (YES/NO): NO